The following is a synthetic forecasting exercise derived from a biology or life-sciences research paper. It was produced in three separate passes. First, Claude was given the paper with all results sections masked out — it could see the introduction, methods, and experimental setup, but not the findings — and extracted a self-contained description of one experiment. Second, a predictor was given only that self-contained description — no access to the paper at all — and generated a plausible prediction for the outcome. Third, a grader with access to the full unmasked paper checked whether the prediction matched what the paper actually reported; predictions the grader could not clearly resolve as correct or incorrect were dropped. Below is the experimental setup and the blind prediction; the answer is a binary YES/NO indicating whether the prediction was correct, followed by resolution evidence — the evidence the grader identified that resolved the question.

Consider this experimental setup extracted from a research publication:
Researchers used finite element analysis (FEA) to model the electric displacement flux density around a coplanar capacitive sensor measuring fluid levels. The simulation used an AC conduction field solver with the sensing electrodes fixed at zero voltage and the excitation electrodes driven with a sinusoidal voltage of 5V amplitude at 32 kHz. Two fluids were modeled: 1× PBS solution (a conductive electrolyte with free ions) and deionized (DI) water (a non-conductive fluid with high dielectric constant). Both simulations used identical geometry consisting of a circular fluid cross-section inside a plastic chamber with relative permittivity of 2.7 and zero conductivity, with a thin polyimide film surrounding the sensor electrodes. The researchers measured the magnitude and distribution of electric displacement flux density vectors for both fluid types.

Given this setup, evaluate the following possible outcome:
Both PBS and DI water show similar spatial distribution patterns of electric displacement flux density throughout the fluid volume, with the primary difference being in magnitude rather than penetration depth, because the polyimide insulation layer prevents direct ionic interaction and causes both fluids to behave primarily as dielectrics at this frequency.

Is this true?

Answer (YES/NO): NO